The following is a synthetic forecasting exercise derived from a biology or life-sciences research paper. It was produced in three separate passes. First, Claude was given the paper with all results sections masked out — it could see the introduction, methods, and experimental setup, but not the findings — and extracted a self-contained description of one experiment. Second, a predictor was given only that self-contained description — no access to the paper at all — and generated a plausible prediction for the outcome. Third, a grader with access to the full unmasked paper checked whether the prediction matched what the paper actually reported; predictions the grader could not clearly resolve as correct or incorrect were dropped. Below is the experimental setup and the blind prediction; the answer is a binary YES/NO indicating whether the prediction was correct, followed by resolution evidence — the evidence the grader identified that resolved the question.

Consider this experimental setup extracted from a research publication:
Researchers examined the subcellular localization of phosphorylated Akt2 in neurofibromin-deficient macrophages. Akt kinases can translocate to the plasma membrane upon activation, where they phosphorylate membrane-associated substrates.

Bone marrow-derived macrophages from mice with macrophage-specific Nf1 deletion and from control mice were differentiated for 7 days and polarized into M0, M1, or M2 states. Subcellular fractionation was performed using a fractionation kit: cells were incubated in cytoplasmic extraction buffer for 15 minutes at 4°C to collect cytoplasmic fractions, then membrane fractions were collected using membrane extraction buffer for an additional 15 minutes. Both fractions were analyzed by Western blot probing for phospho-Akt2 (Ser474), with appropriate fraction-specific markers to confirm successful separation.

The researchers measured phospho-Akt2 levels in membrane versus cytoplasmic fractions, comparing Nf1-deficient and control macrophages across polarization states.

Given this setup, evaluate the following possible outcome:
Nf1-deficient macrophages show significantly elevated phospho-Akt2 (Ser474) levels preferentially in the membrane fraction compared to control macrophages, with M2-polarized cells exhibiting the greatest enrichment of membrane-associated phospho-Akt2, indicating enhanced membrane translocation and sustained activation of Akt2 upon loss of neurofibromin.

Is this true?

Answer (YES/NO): YES